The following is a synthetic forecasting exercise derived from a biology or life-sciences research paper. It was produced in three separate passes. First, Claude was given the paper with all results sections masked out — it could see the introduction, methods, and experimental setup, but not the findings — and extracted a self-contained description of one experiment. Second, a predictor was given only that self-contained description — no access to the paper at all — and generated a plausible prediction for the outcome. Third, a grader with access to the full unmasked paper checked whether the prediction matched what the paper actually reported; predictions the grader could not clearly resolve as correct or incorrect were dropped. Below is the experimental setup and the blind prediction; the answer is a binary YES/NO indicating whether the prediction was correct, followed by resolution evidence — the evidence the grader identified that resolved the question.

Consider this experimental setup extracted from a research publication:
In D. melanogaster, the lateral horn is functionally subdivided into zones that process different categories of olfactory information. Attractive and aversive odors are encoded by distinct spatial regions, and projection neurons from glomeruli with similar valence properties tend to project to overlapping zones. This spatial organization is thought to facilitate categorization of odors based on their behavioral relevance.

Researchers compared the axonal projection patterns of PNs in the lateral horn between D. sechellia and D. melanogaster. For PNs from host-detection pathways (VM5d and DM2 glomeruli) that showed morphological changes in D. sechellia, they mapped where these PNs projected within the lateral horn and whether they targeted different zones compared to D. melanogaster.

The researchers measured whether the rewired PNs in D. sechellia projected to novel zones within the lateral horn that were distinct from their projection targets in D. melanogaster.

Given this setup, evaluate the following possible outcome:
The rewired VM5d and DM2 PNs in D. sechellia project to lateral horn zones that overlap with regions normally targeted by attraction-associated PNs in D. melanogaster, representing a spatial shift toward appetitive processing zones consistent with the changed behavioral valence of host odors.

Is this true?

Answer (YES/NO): NO